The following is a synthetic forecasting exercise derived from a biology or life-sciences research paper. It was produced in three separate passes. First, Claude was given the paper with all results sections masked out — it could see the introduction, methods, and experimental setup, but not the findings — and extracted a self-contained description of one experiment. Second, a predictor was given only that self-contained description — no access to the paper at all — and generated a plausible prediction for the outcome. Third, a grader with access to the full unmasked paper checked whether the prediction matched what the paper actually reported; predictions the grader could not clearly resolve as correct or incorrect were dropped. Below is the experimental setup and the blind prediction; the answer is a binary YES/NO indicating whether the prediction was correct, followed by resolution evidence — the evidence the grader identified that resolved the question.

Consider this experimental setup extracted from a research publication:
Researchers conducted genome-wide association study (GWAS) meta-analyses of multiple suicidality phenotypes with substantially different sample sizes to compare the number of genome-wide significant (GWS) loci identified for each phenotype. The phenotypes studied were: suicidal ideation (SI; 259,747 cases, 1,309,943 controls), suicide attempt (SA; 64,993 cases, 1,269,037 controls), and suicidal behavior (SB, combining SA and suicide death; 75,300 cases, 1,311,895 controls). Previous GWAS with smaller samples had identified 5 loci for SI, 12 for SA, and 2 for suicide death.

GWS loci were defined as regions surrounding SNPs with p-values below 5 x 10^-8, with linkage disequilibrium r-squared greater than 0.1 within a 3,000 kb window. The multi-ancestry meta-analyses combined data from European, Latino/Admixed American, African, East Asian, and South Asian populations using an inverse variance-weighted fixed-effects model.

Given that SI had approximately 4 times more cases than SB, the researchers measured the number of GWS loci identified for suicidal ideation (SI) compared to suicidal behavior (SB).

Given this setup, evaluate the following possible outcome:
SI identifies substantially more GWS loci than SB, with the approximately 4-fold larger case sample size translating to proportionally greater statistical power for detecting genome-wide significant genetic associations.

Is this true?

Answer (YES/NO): NO